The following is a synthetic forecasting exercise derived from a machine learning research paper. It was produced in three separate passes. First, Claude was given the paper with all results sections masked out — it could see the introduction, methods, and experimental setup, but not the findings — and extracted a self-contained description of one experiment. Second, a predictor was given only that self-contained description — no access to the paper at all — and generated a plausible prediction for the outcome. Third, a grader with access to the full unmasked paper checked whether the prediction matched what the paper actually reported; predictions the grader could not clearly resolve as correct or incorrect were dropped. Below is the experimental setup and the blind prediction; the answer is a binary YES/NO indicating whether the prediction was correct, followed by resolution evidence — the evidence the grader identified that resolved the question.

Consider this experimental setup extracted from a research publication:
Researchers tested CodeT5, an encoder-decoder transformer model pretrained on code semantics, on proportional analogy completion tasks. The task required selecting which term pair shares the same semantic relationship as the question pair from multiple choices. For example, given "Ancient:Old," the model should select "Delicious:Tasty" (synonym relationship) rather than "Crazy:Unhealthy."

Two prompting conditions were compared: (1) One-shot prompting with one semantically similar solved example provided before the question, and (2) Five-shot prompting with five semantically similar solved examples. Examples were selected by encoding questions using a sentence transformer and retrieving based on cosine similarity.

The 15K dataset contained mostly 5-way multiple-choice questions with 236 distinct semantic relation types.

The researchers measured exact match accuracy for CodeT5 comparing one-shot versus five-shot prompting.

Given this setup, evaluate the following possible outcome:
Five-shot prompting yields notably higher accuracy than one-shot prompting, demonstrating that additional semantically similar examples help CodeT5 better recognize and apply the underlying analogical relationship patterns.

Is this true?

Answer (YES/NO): NO